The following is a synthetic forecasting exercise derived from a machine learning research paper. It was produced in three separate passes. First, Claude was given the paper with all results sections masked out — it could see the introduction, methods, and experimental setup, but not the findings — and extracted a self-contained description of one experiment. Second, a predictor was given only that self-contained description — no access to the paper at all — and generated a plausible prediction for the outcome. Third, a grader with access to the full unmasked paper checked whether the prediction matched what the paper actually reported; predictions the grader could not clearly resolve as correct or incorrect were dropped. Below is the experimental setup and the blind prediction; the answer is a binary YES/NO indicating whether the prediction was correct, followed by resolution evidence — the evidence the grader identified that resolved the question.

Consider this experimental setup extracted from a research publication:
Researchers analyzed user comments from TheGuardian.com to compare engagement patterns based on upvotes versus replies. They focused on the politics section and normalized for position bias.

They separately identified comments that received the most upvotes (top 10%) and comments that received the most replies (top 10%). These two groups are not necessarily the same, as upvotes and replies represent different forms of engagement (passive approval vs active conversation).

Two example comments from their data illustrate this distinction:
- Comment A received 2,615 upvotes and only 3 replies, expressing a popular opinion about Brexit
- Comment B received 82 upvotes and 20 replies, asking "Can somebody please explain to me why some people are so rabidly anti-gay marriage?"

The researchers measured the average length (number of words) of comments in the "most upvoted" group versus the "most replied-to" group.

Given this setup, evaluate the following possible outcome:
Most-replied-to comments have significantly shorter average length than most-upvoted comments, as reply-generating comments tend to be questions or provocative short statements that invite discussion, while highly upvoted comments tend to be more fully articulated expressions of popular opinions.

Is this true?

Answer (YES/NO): NO